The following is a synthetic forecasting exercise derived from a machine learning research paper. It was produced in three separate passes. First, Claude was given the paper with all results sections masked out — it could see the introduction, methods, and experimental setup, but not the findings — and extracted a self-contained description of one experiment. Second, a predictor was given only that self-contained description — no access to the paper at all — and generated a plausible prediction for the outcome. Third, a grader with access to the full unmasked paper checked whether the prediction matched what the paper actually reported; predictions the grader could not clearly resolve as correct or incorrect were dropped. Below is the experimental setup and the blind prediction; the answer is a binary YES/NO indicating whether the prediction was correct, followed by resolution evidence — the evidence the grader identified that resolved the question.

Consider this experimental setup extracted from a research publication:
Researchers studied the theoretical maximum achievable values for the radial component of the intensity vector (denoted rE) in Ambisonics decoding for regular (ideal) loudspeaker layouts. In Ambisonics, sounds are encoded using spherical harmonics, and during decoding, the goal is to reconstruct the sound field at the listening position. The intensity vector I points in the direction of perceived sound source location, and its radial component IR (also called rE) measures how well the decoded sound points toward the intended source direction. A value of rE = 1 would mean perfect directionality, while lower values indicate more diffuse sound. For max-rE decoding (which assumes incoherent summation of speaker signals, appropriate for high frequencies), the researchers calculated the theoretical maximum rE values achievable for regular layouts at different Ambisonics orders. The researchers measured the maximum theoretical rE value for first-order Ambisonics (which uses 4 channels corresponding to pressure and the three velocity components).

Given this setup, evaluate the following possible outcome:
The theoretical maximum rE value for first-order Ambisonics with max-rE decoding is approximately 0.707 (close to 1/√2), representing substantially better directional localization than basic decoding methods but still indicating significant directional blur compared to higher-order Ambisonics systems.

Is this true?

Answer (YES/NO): NO